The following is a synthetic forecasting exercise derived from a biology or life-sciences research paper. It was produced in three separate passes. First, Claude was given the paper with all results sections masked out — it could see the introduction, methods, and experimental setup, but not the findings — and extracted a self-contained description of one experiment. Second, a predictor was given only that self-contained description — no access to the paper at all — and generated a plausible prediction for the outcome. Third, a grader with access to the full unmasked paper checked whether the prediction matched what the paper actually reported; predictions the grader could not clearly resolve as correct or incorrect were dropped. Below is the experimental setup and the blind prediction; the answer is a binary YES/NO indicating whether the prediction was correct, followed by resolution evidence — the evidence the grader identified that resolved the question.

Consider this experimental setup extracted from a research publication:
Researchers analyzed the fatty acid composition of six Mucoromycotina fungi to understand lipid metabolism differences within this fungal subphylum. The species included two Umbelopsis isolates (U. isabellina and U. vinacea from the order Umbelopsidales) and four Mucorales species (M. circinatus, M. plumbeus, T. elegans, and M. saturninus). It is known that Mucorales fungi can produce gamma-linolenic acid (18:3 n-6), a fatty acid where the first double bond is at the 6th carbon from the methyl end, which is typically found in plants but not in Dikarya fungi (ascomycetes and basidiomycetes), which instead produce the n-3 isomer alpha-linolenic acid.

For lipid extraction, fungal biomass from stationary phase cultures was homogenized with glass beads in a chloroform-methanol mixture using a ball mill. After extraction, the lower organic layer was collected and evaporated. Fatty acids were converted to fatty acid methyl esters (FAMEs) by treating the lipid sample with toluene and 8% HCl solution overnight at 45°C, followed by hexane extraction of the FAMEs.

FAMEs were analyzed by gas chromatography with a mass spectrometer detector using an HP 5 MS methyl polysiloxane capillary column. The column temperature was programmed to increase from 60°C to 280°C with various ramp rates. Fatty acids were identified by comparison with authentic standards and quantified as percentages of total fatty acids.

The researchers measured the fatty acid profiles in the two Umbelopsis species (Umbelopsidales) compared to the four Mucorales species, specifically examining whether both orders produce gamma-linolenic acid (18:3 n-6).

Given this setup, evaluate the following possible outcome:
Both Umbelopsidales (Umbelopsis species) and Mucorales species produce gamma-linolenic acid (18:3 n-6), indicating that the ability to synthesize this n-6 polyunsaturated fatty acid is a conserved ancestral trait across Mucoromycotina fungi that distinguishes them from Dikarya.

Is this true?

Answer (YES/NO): YES